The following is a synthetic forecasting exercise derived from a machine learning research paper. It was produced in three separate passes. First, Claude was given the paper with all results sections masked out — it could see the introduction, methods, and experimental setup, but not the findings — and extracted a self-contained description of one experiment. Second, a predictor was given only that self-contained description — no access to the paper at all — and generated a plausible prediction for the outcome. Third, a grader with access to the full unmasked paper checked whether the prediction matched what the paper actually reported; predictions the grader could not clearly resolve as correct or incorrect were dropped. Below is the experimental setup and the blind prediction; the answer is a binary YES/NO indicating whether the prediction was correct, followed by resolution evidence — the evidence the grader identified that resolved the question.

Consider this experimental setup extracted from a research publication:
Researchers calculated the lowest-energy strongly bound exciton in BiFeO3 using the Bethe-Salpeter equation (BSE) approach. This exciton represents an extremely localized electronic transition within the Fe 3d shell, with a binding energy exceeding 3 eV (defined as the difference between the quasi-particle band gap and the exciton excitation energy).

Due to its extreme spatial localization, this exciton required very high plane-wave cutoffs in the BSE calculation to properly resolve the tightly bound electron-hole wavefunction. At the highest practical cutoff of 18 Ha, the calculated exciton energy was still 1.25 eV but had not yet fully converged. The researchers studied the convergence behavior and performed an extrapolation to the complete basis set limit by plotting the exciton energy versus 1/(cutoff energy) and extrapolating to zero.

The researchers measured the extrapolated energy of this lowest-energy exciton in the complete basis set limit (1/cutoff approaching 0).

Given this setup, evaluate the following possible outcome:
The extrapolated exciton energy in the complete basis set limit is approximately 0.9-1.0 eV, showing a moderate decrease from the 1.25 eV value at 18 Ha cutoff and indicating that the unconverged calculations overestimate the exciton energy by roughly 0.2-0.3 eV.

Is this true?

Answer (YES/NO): NO